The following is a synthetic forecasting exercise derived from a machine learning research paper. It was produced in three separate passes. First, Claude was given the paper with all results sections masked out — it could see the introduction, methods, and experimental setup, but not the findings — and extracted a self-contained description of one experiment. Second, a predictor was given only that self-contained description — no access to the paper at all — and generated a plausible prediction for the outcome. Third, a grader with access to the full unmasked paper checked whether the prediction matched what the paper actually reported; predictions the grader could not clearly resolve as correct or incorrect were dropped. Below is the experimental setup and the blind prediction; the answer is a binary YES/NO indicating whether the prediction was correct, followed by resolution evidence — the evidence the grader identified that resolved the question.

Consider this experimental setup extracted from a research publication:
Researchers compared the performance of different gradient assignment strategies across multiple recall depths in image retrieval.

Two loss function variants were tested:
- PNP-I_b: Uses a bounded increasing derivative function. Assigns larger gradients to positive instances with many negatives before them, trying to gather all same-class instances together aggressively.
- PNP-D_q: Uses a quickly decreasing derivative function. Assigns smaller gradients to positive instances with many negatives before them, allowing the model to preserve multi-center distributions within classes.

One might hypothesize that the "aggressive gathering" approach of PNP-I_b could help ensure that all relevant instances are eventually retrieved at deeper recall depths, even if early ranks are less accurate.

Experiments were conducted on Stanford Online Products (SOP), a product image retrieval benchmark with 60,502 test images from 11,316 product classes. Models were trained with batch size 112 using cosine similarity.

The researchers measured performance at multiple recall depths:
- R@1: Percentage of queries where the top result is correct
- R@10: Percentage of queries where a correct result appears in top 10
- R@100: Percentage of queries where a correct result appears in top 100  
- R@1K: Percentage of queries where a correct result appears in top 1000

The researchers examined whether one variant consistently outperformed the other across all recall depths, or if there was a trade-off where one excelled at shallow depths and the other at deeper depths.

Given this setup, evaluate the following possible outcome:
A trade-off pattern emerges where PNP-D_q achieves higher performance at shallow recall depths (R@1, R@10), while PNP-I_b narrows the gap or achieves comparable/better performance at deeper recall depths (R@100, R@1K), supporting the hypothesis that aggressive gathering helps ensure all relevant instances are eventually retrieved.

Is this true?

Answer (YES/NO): NO